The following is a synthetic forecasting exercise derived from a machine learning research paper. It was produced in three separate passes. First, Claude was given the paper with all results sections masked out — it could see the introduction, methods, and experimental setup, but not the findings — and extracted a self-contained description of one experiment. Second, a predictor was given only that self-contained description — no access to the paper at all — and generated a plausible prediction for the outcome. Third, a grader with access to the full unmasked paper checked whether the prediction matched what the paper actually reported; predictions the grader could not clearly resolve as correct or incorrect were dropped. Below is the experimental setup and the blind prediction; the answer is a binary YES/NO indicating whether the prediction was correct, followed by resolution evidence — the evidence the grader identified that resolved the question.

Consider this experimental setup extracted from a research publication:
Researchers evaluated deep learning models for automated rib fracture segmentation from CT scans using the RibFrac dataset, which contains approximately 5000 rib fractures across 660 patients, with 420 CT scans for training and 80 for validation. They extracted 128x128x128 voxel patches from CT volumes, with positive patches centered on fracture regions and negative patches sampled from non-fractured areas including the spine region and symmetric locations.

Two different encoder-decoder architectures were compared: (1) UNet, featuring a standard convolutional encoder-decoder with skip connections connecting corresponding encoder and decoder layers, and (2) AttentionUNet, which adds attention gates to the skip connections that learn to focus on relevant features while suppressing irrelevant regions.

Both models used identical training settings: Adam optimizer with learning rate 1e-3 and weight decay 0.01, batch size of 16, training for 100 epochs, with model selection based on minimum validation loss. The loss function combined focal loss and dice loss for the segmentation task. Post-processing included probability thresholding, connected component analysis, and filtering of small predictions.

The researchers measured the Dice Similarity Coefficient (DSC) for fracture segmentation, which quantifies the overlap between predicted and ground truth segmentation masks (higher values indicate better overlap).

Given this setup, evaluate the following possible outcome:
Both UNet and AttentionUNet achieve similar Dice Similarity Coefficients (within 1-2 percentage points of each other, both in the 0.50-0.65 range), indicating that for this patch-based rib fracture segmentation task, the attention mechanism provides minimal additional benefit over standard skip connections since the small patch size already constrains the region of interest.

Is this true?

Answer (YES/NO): NO